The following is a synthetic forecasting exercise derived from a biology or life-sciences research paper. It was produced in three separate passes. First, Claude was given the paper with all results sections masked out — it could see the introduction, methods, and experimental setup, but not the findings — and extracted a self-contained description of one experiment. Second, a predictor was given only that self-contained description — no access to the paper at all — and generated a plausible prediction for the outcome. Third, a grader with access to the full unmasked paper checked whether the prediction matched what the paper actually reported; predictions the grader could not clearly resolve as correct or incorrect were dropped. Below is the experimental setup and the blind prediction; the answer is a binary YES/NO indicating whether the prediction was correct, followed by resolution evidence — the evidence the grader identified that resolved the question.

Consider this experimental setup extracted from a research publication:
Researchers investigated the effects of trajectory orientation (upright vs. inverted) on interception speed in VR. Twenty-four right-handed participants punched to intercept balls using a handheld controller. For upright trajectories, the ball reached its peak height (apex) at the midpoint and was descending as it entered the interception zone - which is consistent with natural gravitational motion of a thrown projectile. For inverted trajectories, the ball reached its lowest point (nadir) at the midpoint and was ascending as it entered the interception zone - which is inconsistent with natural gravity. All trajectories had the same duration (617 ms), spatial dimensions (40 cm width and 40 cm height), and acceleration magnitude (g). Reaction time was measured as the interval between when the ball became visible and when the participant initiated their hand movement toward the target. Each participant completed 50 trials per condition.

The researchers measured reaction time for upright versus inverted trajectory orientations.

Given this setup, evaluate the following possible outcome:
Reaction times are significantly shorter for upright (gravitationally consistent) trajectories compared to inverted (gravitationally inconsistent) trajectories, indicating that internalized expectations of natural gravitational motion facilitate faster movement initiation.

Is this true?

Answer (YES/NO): YES